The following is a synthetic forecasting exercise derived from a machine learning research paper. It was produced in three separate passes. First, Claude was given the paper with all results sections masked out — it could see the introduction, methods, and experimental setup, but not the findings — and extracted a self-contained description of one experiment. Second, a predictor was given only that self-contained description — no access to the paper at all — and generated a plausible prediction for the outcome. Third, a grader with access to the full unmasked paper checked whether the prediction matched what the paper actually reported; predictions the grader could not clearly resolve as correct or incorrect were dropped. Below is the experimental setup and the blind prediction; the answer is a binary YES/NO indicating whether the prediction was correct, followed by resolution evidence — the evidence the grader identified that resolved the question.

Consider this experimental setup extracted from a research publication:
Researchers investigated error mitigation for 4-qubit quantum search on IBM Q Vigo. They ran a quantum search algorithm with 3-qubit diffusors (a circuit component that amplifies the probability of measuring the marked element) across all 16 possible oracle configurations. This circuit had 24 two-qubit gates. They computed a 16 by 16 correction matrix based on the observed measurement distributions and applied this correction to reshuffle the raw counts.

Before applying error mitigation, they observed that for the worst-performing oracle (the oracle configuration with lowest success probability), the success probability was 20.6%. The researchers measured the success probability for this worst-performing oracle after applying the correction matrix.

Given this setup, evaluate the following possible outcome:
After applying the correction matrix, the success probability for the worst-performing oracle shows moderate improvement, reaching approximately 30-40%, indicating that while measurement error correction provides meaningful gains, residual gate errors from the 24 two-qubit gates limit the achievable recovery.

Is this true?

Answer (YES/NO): NO